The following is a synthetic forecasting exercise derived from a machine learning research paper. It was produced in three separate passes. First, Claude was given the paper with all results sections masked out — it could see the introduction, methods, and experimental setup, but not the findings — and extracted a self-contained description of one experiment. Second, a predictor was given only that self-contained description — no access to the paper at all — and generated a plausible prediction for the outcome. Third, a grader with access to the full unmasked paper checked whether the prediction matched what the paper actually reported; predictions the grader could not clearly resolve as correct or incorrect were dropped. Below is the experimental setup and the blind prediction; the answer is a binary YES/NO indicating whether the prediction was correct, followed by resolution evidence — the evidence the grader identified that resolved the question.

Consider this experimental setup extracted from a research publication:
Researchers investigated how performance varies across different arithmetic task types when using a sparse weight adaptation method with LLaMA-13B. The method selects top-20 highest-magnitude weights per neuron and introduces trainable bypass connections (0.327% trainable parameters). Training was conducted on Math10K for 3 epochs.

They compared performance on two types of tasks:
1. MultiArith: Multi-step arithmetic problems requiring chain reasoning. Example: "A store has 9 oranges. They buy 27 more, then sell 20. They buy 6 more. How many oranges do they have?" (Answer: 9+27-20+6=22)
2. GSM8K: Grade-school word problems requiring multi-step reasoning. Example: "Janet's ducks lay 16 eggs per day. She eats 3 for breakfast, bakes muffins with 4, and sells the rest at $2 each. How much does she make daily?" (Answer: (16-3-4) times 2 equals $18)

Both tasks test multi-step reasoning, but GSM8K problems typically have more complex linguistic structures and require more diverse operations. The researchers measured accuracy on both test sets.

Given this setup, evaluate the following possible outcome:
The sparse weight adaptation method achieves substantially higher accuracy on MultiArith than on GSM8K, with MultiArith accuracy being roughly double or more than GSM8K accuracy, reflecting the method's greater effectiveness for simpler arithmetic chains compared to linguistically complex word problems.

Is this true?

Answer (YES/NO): YES